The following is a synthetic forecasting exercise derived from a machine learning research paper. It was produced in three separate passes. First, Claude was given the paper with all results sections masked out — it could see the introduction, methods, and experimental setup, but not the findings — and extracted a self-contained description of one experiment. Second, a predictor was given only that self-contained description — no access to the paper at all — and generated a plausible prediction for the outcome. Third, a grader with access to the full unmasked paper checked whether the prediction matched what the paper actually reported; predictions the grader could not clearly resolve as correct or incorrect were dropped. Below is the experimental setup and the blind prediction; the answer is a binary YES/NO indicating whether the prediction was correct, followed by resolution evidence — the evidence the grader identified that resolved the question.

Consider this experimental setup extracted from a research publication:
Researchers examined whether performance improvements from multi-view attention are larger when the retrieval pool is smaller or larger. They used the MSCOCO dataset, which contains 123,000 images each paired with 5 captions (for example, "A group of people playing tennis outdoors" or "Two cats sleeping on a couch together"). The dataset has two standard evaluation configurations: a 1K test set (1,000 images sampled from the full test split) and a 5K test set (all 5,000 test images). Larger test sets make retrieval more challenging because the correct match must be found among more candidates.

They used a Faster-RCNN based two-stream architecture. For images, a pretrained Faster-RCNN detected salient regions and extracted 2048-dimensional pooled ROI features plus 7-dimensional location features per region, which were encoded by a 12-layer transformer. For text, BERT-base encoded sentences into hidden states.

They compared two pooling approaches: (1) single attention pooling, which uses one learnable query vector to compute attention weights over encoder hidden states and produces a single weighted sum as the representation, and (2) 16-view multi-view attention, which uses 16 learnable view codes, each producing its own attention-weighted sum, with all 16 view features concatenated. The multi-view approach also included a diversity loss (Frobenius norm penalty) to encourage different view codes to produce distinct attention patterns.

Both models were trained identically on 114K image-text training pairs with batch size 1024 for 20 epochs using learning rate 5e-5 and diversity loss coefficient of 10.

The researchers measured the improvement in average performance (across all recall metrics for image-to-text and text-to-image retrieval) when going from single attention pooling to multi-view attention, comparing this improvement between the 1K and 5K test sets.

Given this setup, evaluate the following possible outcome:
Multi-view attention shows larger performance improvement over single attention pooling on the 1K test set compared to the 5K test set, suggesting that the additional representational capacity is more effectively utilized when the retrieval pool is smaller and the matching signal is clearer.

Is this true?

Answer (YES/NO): NO